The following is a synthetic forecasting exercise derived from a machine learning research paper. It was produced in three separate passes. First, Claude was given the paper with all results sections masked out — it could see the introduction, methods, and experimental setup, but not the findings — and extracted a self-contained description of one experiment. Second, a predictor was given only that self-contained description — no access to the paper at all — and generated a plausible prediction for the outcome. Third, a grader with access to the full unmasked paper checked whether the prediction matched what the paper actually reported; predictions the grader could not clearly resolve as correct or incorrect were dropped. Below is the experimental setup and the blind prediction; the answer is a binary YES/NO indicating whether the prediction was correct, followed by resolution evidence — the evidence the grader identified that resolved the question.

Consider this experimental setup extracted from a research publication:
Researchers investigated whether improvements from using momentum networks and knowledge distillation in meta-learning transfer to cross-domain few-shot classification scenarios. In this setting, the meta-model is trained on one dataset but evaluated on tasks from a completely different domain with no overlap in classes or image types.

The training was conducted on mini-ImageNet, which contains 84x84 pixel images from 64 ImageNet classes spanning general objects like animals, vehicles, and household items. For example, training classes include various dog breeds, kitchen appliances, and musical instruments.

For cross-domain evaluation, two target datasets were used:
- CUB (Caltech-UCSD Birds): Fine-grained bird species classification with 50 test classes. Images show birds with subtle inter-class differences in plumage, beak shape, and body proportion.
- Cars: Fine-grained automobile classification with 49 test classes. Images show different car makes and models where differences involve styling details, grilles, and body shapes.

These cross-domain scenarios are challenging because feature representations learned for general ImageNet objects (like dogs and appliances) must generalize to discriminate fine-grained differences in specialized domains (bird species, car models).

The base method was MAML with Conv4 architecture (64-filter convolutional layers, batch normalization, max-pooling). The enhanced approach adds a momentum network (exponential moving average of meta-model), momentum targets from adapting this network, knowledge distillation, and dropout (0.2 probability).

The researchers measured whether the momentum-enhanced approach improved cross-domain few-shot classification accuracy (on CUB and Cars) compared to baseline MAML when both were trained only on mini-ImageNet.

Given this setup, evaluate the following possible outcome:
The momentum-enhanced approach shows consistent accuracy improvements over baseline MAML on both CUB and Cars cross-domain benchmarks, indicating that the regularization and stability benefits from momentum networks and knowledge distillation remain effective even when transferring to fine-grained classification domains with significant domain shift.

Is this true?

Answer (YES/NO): YES